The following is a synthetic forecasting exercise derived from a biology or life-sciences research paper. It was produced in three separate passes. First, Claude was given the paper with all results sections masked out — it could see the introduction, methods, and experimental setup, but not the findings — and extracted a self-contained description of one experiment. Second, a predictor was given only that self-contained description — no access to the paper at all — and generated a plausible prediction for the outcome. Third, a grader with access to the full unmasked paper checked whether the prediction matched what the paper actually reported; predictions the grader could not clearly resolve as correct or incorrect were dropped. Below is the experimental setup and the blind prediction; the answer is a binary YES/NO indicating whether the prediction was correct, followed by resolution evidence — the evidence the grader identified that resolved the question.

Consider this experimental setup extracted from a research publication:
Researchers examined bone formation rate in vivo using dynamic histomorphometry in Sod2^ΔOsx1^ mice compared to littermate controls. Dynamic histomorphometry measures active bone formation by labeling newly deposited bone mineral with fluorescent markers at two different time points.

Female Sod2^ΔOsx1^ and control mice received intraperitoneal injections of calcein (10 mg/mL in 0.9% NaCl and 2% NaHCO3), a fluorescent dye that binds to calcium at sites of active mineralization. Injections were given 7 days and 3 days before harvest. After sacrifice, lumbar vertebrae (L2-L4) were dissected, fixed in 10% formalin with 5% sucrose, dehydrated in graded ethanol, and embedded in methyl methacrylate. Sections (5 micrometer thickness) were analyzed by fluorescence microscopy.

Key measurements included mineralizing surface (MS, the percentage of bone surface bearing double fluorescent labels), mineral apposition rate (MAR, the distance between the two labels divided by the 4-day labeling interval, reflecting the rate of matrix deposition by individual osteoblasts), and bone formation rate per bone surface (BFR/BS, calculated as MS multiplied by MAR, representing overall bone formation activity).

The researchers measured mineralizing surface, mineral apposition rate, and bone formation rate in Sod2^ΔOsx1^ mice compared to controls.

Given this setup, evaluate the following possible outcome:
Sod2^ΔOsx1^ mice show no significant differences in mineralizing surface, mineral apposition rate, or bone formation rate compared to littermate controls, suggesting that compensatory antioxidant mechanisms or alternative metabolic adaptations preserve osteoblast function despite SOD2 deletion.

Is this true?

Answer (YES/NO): NO